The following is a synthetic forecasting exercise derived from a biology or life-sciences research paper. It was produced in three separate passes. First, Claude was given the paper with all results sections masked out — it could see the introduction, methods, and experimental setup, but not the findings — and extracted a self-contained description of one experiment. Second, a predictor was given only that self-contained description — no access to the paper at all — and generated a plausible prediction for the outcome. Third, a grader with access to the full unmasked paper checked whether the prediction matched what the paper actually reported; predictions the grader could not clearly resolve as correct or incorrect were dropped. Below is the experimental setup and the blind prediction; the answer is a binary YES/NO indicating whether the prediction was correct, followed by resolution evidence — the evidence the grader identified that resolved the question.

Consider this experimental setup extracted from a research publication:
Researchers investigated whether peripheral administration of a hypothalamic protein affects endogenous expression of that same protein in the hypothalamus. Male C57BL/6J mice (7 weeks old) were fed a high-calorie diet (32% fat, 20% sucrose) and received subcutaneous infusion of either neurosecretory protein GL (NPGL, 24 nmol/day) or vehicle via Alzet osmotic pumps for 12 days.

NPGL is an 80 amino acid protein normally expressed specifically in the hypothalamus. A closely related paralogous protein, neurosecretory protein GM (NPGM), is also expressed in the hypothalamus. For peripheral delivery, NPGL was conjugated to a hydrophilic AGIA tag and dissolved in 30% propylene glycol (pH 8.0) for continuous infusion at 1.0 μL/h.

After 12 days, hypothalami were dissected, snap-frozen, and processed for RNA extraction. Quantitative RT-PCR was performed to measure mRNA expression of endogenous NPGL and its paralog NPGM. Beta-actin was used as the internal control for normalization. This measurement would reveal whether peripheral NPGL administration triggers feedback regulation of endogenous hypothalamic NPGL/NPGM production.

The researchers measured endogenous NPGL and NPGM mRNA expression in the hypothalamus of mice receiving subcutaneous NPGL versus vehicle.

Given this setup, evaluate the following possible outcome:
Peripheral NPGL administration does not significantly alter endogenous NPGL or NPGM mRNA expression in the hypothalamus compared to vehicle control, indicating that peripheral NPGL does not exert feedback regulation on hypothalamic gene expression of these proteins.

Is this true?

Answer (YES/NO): YES